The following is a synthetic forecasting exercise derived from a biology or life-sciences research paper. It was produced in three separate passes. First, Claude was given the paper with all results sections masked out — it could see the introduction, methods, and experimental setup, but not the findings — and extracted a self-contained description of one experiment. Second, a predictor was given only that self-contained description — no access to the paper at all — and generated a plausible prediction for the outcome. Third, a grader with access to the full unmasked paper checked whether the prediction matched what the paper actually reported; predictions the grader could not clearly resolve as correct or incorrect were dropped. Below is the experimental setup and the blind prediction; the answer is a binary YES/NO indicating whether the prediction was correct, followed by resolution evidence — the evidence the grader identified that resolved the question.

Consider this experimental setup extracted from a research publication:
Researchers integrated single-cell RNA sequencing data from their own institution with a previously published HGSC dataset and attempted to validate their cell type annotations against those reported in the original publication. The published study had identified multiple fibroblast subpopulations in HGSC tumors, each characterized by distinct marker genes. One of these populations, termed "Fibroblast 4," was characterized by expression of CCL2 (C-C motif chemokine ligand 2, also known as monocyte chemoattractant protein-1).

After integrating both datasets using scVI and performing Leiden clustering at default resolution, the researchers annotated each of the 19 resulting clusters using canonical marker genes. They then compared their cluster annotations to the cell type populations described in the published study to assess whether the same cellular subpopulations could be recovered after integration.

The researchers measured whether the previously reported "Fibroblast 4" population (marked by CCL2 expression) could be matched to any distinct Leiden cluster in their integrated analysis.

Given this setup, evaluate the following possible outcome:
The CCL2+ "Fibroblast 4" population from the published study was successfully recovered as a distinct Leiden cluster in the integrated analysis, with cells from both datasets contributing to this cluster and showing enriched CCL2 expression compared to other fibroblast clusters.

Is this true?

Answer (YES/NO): NO